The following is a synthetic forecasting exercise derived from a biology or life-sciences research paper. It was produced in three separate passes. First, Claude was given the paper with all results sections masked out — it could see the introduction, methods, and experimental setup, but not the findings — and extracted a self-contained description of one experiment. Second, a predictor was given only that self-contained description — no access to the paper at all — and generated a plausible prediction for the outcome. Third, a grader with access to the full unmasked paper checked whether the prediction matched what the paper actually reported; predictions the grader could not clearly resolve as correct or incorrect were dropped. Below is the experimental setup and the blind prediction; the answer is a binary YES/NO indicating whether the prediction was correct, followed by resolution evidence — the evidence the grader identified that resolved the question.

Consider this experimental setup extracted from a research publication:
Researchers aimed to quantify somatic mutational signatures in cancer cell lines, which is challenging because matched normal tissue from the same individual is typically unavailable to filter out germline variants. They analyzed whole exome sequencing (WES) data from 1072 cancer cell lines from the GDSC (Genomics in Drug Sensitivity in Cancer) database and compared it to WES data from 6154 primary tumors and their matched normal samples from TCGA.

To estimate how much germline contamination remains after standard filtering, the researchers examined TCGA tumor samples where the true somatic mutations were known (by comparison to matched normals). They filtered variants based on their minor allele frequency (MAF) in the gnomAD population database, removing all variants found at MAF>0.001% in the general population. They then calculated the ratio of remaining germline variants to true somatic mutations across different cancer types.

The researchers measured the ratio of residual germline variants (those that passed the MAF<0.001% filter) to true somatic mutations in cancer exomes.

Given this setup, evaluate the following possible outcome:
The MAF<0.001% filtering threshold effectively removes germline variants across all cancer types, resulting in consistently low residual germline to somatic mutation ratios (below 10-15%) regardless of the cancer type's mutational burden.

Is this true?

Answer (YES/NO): NO